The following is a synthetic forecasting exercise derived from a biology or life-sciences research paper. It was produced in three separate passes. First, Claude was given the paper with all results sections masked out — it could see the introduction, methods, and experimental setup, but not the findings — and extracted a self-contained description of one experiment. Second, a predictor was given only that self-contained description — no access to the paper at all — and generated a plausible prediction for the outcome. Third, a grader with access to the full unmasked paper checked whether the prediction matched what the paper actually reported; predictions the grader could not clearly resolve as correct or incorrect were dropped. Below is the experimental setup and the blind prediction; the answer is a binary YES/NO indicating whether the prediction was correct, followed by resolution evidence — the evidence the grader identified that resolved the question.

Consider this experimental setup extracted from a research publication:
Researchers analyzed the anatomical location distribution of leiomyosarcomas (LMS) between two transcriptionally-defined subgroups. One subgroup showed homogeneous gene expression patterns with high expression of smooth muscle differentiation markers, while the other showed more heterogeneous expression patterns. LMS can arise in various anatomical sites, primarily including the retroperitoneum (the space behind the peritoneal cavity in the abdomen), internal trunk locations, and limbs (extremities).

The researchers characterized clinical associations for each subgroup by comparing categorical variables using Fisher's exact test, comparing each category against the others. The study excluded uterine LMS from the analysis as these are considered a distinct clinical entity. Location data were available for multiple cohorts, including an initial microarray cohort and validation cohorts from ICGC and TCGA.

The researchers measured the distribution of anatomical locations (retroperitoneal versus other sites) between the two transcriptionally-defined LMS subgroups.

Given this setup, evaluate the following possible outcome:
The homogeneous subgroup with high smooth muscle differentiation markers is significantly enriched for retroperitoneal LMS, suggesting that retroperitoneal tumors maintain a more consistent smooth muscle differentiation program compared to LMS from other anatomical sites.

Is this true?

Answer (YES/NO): YES